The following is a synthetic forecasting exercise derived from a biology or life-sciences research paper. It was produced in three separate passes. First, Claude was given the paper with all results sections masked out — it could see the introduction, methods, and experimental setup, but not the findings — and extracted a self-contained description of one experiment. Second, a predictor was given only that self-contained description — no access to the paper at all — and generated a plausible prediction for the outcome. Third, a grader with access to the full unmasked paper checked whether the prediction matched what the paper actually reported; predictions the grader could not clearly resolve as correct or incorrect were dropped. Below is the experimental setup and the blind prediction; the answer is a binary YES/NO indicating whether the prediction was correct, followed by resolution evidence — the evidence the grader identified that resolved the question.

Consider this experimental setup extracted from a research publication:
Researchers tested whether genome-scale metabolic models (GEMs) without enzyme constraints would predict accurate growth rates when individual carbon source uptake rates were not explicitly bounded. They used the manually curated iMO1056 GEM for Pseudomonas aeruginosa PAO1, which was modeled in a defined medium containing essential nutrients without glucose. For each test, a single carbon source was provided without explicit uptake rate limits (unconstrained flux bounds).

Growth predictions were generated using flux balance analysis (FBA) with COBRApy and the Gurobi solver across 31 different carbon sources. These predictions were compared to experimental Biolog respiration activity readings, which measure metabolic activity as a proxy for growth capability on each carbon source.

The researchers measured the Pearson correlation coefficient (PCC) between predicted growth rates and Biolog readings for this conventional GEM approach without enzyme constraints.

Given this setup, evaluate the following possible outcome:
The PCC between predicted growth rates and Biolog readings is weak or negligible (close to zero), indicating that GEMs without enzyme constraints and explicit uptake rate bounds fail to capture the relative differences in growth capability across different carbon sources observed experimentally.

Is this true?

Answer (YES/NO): NO